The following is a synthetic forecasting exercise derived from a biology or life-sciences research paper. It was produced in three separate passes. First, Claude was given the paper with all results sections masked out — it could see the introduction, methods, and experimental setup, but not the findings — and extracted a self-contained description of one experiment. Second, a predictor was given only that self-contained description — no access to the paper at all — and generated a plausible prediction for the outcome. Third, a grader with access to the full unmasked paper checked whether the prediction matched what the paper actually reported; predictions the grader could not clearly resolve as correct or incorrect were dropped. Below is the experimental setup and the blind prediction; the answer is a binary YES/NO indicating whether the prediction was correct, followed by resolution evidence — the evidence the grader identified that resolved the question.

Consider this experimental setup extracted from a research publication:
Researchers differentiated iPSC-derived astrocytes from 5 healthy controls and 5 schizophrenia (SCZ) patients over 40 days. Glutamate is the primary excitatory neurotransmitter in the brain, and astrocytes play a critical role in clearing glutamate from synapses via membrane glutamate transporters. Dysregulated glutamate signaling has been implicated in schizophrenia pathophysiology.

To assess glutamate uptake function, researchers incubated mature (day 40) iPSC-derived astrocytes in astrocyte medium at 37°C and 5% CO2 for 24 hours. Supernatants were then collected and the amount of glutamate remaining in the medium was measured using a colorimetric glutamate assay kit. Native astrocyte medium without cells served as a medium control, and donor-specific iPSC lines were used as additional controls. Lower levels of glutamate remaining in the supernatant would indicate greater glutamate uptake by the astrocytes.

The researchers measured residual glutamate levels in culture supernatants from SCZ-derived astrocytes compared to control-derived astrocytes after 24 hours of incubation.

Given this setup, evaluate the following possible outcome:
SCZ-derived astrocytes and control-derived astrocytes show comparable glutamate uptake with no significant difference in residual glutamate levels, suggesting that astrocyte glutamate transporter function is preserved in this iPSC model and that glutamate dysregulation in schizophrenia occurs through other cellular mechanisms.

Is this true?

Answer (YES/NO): NO